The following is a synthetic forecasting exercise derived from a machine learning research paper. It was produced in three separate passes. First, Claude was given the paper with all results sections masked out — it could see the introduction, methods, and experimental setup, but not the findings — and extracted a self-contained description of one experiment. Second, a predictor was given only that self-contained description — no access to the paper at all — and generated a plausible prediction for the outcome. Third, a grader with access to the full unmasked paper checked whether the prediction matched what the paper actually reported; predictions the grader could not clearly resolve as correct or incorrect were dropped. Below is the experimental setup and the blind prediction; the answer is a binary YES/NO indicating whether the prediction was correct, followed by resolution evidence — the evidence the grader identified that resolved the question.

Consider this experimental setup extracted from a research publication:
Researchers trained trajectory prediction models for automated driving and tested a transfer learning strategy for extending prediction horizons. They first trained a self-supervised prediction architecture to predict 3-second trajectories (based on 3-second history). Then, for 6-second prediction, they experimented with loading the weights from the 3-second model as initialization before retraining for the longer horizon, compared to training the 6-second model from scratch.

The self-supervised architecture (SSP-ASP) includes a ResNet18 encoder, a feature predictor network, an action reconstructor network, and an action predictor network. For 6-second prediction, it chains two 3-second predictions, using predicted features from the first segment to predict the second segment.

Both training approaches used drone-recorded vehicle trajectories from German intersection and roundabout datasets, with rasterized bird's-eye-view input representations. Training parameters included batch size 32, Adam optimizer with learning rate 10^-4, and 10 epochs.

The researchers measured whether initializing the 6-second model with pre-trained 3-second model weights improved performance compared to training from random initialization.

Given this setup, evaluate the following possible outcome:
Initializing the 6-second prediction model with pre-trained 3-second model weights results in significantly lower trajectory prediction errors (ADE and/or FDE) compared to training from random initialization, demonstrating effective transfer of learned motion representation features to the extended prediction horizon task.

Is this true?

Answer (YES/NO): YES